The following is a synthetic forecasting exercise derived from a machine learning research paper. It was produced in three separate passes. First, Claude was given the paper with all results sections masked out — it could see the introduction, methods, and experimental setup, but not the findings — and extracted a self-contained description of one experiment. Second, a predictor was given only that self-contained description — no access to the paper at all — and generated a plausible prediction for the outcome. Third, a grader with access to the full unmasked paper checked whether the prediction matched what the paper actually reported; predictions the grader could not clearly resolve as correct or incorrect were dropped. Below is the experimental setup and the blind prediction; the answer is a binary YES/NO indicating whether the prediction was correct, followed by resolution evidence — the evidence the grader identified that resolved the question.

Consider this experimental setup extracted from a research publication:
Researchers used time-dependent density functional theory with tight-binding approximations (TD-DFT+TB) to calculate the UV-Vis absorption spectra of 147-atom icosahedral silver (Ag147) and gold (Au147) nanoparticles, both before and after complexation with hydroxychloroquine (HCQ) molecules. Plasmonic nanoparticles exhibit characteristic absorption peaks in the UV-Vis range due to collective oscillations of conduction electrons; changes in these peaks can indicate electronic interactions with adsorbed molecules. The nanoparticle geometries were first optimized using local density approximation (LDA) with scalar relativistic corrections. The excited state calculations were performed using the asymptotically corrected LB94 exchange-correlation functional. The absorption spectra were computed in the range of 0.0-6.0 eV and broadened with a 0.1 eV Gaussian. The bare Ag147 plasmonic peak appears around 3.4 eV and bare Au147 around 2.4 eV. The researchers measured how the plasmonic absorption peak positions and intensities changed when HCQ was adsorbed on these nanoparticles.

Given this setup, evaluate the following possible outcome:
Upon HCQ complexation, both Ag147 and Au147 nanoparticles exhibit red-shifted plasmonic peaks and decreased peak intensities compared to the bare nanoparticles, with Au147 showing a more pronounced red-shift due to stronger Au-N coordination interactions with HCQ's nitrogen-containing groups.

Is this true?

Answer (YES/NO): NO